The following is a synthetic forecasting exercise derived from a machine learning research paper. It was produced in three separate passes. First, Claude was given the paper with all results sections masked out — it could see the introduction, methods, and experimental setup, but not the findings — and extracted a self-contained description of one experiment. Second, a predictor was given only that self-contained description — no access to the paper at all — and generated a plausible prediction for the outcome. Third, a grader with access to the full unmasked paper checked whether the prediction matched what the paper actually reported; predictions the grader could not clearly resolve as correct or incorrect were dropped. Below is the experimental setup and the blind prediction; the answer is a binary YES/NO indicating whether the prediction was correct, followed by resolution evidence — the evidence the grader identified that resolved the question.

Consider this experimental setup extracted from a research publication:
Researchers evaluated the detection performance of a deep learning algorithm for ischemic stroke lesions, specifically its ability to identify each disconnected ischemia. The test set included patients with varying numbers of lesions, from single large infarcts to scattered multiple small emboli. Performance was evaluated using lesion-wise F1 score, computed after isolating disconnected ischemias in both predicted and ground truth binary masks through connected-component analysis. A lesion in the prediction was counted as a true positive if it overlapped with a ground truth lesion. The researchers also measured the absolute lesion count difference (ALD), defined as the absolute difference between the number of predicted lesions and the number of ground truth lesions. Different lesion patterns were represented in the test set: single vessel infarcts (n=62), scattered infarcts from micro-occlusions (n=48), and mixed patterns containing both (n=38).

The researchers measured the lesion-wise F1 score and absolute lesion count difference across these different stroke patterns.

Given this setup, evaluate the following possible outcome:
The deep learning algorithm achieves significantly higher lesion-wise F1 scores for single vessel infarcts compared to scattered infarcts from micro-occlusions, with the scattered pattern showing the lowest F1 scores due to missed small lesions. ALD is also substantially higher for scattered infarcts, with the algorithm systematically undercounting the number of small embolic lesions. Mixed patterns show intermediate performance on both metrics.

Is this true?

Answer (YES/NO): NO